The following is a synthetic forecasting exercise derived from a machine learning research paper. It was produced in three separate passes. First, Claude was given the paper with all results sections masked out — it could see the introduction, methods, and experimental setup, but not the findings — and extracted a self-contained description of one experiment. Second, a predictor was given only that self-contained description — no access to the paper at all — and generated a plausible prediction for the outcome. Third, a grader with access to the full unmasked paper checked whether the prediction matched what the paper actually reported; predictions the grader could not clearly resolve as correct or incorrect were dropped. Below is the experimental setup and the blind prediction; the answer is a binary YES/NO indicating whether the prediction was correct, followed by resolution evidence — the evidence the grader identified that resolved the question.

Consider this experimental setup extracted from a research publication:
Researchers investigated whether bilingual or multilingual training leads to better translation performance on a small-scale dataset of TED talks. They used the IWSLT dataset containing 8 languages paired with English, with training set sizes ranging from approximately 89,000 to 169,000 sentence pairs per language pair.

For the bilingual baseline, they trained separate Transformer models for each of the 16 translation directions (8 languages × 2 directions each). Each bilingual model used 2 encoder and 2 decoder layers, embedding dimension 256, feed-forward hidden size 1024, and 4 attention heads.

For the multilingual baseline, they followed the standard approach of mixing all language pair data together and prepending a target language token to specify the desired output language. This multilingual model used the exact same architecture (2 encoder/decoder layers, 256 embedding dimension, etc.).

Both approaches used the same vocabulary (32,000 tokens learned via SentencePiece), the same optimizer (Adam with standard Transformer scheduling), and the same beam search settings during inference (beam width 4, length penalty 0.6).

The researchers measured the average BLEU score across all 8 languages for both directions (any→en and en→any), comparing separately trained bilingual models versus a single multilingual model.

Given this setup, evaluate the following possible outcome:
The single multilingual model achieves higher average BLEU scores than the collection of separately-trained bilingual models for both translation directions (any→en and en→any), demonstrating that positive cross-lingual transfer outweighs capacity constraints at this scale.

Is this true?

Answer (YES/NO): NO